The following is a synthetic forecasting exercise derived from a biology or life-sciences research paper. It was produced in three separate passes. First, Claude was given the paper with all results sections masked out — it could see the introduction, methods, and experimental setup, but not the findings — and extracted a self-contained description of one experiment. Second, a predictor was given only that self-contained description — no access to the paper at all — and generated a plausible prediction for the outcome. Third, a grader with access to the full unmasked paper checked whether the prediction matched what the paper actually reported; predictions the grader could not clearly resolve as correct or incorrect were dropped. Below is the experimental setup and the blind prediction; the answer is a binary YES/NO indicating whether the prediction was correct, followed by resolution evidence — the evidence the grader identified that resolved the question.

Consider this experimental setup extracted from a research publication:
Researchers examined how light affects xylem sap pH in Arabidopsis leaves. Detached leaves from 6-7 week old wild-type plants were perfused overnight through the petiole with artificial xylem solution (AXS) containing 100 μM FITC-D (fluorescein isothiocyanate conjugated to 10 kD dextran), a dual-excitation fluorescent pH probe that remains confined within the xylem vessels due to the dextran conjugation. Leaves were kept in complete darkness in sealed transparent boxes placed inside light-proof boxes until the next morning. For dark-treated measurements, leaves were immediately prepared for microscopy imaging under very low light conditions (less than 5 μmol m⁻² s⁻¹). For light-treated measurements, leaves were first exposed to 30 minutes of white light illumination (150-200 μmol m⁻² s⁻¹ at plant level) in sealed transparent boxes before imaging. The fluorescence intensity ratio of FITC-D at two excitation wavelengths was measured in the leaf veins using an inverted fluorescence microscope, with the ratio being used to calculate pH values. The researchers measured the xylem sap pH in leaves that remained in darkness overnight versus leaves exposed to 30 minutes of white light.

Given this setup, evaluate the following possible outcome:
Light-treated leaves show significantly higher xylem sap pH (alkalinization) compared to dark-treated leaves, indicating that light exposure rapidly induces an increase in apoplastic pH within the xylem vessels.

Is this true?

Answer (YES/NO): NO